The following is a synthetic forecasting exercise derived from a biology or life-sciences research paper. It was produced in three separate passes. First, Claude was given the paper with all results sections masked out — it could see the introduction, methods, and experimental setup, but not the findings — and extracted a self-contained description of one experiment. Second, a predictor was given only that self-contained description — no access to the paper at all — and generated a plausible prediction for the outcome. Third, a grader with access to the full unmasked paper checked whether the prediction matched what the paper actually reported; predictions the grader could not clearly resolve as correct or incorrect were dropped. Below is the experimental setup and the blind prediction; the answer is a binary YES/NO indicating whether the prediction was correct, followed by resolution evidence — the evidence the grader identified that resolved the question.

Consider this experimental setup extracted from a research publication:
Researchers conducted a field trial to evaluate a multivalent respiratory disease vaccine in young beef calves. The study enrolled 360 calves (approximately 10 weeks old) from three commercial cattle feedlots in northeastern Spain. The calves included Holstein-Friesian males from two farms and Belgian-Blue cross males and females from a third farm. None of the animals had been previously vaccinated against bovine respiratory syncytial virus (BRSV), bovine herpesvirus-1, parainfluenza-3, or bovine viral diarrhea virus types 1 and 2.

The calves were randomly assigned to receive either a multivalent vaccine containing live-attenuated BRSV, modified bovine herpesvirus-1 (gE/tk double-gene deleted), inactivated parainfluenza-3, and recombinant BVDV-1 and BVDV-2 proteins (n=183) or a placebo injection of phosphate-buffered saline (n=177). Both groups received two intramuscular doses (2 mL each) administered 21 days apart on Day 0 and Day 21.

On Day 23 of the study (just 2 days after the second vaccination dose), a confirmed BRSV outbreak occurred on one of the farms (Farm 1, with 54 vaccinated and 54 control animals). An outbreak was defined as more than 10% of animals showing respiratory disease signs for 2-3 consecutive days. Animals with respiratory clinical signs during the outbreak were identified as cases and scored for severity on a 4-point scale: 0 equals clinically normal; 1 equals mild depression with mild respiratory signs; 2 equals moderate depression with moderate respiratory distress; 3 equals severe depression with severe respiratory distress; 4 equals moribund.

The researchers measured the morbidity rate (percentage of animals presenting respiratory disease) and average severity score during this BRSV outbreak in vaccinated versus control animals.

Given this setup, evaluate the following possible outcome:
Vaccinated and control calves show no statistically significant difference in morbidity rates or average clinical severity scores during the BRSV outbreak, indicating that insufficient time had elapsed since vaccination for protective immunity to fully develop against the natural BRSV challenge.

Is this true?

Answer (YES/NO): NO